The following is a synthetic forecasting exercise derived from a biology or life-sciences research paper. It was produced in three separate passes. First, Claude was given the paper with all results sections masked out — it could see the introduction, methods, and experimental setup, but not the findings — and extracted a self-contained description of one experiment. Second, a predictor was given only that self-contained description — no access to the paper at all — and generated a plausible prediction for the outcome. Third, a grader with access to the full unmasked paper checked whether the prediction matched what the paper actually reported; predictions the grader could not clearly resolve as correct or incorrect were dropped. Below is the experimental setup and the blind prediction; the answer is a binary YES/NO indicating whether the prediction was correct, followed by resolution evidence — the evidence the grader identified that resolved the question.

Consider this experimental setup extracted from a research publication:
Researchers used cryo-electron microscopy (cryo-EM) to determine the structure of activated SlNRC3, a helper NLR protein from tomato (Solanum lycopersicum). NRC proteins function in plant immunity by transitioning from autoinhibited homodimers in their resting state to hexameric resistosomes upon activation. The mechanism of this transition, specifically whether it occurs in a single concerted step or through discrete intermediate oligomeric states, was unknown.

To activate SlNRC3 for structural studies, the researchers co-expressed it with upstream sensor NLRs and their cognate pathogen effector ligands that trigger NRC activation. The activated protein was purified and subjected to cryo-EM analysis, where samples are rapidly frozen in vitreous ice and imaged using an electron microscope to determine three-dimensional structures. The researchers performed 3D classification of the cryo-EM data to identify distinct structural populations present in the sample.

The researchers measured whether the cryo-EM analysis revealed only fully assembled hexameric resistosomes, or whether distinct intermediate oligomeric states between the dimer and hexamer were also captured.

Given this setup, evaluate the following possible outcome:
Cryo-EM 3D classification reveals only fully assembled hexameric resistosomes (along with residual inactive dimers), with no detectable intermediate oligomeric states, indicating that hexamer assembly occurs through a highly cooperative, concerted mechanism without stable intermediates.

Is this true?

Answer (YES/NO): NO